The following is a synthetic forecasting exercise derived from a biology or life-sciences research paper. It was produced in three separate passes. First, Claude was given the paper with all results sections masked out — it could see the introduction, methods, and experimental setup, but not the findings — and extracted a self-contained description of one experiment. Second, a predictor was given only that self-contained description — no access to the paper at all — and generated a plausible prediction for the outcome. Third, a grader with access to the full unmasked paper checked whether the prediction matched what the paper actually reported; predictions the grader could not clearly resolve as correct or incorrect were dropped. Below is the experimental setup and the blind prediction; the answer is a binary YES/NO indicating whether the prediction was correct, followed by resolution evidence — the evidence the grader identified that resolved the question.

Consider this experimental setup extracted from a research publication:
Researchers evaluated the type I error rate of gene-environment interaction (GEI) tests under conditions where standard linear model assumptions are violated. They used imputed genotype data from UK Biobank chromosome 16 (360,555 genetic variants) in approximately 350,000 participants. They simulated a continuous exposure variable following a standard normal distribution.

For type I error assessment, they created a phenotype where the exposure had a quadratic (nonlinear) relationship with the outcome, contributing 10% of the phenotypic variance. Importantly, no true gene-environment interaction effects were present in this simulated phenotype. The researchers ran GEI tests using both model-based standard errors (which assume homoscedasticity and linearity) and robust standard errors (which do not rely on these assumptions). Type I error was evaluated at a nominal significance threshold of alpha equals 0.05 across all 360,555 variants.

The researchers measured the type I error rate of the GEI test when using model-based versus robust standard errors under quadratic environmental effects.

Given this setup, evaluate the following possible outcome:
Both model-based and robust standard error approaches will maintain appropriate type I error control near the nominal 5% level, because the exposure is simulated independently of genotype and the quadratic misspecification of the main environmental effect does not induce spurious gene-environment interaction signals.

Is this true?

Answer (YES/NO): NO